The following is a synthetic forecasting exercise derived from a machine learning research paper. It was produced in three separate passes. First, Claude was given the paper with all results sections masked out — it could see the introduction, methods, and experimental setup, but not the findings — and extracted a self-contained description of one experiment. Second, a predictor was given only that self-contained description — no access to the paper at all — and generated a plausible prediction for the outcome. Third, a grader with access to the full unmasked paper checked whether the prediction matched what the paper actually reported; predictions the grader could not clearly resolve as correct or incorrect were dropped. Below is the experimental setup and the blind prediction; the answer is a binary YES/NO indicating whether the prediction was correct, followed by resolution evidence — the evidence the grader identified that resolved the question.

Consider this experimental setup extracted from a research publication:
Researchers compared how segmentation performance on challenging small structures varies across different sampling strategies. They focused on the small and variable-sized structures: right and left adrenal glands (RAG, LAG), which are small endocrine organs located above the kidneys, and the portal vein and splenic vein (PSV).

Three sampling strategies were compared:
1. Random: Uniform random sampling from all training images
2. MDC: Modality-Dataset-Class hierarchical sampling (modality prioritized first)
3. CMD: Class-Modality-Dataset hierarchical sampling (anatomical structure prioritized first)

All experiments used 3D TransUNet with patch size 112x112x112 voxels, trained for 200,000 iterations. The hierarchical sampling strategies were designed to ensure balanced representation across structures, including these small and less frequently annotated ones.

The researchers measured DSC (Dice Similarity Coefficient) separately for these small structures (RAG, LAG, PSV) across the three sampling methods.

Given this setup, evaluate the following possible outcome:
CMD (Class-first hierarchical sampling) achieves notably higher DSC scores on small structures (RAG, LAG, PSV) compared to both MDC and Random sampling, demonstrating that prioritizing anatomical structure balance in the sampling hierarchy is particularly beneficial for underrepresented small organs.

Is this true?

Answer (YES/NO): YES